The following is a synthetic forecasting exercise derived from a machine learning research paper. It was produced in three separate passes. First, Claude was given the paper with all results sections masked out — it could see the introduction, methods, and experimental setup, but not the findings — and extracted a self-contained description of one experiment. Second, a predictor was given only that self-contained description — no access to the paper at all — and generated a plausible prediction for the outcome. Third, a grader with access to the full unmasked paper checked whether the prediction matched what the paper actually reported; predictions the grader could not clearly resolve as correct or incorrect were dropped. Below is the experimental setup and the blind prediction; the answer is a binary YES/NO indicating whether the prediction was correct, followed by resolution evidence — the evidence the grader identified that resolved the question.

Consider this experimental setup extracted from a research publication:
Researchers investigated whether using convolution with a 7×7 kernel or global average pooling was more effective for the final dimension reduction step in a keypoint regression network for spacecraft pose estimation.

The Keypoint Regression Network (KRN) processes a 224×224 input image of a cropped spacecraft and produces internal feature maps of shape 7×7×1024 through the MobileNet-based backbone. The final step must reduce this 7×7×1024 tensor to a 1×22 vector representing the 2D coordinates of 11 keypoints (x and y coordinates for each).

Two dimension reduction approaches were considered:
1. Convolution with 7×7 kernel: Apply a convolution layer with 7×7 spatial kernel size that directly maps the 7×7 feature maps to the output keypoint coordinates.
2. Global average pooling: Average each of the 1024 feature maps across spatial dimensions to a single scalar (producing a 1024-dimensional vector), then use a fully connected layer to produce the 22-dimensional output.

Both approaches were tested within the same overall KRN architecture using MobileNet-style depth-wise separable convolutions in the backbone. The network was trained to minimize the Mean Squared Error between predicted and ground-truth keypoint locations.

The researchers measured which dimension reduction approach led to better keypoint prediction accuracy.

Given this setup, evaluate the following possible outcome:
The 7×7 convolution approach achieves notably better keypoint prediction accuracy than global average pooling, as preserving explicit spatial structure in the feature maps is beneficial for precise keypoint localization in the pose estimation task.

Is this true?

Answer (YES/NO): YES